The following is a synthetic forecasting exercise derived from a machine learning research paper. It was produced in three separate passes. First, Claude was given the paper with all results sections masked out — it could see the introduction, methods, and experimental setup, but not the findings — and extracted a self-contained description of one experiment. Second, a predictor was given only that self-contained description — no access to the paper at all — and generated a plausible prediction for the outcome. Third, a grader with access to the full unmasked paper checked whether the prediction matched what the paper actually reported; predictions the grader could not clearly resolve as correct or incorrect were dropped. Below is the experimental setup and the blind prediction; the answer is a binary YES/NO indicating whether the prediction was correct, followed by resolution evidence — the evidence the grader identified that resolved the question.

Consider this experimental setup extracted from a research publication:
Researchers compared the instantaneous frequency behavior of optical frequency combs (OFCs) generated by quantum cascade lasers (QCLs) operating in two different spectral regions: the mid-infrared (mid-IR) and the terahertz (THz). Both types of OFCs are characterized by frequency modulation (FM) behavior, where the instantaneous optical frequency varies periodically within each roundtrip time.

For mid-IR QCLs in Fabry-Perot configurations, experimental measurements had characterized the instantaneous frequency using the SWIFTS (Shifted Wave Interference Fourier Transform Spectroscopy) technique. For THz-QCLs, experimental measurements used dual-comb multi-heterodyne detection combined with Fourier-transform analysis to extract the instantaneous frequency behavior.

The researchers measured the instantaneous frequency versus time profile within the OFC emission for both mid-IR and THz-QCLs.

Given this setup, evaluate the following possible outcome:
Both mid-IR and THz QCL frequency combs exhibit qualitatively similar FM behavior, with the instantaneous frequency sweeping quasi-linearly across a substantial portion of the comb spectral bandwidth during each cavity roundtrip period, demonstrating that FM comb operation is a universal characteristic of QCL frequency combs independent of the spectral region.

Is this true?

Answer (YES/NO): NO